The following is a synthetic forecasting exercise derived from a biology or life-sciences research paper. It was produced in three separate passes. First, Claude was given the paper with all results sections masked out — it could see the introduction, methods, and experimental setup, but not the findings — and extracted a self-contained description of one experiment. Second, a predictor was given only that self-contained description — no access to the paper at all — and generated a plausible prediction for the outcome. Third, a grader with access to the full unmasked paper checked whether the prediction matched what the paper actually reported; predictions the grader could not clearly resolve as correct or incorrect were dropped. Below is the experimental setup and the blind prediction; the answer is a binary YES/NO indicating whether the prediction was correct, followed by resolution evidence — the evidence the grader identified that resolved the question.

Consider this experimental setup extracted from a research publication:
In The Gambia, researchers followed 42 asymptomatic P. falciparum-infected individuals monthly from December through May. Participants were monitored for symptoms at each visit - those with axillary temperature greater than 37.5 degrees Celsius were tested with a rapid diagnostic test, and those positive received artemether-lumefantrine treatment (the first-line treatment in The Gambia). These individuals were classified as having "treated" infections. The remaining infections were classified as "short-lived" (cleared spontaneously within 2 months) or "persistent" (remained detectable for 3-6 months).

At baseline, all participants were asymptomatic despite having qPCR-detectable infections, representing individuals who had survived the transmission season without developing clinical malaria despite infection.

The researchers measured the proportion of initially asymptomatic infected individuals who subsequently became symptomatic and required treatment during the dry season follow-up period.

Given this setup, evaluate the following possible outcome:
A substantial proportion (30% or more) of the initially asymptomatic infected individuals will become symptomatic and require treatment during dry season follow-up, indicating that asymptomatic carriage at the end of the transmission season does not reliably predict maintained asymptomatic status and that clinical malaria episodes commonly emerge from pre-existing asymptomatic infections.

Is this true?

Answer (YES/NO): NO